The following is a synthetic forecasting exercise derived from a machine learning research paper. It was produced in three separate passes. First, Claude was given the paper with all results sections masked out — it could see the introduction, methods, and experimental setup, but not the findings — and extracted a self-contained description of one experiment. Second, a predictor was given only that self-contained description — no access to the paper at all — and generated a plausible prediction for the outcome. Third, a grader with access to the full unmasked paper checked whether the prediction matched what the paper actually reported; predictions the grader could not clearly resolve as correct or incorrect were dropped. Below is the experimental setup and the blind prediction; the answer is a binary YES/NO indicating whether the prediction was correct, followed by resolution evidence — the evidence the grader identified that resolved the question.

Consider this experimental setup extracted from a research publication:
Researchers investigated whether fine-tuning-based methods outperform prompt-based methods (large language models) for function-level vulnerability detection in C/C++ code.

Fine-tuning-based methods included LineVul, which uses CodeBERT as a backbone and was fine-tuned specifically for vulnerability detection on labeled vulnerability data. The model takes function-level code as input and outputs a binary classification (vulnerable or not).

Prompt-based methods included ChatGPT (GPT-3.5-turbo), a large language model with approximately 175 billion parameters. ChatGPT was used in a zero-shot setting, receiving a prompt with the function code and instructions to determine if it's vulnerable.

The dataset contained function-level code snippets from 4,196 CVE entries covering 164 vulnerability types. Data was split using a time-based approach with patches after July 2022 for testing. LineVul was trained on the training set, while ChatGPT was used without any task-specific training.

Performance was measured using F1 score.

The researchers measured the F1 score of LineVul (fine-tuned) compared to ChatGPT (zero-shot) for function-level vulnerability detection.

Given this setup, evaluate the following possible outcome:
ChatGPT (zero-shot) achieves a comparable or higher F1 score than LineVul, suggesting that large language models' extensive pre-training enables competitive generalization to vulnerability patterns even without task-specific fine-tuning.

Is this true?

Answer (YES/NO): YES